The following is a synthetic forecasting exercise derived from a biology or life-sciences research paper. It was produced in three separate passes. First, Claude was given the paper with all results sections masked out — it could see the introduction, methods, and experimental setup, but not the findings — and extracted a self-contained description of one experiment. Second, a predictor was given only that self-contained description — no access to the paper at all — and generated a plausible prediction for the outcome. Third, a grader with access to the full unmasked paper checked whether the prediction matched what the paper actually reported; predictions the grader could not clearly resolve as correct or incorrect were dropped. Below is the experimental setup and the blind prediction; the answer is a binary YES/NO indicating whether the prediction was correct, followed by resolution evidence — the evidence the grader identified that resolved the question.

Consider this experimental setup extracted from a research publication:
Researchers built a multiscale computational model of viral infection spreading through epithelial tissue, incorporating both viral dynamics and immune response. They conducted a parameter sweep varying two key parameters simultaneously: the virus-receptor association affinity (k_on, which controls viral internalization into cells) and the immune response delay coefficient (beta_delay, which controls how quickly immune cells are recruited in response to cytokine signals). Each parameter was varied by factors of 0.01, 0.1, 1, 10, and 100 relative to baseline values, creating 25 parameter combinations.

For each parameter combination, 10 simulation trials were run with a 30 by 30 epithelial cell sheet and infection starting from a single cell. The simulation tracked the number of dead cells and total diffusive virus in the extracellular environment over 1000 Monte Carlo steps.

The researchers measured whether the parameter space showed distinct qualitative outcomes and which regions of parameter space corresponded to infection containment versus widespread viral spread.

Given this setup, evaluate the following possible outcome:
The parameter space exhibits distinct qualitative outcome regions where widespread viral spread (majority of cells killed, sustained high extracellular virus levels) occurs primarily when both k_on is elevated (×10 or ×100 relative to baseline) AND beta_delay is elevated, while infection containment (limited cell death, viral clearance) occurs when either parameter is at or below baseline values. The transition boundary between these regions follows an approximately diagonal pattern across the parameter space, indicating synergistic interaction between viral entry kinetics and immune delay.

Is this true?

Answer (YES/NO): NO